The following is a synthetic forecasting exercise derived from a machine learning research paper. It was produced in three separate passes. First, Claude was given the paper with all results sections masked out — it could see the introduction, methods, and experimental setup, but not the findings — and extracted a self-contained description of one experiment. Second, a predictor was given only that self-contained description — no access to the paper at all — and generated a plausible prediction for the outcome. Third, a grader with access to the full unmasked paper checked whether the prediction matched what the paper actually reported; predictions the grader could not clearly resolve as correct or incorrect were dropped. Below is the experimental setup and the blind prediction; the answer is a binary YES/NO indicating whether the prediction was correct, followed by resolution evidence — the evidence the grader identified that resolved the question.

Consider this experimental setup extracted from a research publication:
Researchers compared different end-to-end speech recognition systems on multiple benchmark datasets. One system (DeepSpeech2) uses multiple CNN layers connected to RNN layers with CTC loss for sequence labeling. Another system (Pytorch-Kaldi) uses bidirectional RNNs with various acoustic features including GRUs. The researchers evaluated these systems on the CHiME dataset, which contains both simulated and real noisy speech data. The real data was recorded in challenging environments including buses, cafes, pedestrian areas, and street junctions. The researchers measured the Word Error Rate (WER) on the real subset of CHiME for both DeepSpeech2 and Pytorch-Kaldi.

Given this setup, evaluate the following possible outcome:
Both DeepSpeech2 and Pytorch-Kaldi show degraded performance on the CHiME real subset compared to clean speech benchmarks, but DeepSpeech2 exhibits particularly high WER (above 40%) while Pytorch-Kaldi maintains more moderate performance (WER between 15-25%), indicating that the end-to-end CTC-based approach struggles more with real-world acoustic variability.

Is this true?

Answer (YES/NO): NO